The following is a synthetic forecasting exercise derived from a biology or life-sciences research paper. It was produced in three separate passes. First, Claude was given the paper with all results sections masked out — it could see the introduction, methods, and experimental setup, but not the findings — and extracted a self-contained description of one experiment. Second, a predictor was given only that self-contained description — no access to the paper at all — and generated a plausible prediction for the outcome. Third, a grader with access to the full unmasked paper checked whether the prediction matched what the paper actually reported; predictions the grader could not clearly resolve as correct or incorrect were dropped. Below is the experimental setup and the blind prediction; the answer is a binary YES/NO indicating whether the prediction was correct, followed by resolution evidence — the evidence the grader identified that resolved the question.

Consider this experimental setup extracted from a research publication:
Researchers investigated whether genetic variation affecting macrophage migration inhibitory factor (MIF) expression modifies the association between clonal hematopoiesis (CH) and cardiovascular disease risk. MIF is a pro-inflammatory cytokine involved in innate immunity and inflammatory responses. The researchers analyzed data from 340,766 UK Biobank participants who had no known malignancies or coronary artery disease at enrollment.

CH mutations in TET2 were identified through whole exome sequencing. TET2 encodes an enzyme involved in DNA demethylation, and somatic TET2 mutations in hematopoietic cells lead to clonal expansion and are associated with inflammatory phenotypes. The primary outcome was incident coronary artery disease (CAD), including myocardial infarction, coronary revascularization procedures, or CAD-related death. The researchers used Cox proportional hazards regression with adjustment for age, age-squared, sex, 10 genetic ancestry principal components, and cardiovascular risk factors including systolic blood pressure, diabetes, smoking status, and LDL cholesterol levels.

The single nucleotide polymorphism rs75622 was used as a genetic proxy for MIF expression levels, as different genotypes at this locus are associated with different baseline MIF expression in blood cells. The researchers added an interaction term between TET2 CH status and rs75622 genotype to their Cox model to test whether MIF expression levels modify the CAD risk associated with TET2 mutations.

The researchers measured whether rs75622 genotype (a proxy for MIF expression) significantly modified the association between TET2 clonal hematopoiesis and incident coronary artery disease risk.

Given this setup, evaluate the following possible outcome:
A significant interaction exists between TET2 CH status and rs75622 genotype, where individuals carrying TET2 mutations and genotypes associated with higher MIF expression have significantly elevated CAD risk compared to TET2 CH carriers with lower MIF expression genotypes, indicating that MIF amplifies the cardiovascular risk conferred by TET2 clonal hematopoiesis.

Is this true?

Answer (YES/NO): YES